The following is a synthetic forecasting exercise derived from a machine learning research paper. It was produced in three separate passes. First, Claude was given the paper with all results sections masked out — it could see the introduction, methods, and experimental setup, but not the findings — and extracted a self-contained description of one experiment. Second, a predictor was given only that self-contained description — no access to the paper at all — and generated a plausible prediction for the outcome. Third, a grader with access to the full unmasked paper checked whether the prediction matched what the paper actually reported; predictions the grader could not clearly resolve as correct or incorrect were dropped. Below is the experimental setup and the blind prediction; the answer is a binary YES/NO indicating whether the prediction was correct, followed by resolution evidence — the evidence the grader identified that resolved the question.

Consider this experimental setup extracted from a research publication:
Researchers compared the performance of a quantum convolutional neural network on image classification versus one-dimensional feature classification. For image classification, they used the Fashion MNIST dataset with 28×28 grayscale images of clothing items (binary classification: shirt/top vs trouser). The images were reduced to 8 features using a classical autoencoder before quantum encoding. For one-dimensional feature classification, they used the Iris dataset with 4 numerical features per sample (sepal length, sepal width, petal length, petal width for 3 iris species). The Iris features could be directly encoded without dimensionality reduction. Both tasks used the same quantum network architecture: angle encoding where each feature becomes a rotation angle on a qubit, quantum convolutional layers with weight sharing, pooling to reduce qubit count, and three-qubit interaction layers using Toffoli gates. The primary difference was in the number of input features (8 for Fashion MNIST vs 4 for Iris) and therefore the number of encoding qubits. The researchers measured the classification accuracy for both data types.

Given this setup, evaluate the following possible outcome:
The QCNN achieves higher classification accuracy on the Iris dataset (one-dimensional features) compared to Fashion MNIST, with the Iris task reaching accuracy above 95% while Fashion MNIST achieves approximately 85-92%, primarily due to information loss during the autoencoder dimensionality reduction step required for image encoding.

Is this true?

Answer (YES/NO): NO